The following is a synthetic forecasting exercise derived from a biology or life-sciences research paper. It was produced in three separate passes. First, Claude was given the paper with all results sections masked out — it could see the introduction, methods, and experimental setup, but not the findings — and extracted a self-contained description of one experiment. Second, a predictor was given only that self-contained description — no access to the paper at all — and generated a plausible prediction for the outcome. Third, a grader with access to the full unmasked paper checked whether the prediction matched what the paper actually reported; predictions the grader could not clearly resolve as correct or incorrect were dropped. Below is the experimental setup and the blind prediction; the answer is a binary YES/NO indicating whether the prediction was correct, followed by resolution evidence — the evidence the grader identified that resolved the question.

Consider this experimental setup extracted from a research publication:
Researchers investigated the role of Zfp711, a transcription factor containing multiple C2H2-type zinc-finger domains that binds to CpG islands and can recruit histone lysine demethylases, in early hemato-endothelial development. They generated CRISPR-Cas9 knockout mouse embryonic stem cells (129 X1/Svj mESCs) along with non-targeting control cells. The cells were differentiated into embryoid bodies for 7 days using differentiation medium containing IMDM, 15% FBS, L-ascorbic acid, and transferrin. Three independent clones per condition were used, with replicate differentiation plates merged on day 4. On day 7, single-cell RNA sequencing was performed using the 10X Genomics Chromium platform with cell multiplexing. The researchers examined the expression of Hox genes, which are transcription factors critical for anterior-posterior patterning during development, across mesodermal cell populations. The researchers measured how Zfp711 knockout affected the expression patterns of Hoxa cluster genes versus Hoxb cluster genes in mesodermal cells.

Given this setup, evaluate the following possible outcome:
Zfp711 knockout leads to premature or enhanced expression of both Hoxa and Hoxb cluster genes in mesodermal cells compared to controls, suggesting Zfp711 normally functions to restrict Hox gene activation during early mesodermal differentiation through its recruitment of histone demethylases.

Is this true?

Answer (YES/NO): NO